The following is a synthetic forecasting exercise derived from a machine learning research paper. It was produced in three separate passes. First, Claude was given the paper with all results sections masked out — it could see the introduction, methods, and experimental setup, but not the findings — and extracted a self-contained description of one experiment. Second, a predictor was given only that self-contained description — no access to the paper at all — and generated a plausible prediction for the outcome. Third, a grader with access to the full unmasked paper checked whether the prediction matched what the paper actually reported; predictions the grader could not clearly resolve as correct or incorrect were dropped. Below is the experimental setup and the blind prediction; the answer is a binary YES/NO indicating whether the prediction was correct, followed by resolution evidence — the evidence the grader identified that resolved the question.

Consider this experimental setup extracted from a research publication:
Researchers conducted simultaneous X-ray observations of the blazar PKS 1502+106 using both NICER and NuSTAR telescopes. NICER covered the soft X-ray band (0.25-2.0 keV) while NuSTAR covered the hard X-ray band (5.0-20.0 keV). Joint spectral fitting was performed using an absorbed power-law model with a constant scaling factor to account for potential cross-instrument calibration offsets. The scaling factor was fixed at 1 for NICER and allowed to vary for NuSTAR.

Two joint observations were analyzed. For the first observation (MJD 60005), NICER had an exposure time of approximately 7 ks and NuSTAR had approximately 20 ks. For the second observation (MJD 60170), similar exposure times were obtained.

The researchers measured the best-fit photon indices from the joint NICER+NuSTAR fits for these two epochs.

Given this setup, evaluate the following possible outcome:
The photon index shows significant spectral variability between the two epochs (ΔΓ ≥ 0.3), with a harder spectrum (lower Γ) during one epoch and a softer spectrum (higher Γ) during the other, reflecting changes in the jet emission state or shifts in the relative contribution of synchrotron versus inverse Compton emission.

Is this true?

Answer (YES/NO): NO